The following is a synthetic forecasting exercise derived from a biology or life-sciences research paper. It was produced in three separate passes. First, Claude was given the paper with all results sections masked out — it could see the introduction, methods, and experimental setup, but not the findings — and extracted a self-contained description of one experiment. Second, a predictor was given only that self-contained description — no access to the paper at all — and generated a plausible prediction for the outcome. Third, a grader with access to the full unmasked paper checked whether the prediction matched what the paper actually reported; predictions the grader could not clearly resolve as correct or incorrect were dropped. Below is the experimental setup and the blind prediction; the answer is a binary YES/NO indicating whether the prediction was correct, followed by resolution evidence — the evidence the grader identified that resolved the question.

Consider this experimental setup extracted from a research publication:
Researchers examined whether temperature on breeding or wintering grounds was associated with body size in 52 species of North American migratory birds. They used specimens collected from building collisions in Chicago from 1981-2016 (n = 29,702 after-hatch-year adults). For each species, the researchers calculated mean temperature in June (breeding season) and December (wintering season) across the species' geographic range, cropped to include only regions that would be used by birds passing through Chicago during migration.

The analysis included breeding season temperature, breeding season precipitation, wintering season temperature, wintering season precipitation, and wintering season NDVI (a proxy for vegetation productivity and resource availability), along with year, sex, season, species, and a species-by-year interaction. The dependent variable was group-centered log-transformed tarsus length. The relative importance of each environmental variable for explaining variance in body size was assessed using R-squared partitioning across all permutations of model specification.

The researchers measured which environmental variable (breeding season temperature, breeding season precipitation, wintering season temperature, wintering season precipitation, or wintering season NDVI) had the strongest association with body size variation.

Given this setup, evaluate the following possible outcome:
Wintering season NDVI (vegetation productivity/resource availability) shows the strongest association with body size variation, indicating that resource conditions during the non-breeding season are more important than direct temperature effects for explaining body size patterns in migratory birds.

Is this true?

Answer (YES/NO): NO